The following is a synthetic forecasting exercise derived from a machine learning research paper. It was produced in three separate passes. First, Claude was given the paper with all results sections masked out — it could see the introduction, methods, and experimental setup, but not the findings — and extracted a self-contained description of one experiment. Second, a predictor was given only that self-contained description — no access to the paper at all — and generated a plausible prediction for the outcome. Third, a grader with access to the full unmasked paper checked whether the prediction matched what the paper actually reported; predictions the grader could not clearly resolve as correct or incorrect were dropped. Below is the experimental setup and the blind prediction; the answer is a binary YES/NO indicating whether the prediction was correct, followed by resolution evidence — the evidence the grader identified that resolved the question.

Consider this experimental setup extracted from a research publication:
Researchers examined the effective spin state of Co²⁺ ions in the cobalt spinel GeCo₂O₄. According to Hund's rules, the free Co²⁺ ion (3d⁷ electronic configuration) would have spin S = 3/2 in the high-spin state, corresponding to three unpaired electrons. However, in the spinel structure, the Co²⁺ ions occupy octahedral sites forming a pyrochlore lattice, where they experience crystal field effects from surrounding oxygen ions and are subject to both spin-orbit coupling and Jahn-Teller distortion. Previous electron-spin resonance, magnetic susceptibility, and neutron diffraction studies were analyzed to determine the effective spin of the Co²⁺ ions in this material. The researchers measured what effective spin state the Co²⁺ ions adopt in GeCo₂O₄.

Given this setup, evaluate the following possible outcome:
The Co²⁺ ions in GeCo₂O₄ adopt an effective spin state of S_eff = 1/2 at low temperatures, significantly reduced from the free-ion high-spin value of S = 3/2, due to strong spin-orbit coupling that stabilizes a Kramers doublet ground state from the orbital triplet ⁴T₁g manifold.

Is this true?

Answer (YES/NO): NO